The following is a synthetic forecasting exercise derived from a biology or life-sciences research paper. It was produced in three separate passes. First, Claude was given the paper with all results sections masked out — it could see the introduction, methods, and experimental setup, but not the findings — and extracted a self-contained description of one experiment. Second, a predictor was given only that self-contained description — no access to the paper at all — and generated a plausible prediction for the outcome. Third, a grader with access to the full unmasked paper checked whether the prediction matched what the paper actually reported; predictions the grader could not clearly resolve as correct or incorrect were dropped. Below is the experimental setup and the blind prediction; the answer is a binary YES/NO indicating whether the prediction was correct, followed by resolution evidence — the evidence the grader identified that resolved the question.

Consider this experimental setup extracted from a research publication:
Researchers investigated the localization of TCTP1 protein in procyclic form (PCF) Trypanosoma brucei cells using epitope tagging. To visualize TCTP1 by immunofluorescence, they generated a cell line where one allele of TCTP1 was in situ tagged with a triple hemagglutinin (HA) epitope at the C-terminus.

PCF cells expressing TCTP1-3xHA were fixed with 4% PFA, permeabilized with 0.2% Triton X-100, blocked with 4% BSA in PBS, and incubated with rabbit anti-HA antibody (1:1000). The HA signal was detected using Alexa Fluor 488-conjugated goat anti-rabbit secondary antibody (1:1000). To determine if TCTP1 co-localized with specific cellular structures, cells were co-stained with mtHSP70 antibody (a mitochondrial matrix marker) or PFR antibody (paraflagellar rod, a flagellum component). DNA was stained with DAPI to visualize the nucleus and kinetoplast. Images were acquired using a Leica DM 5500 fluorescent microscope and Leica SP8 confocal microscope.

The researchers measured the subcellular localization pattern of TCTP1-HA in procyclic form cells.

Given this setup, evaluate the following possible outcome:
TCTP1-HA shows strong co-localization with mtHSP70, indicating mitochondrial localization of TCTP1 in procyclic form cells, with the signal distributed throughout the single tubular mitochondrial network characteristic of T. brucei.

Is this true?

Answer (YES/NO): NO